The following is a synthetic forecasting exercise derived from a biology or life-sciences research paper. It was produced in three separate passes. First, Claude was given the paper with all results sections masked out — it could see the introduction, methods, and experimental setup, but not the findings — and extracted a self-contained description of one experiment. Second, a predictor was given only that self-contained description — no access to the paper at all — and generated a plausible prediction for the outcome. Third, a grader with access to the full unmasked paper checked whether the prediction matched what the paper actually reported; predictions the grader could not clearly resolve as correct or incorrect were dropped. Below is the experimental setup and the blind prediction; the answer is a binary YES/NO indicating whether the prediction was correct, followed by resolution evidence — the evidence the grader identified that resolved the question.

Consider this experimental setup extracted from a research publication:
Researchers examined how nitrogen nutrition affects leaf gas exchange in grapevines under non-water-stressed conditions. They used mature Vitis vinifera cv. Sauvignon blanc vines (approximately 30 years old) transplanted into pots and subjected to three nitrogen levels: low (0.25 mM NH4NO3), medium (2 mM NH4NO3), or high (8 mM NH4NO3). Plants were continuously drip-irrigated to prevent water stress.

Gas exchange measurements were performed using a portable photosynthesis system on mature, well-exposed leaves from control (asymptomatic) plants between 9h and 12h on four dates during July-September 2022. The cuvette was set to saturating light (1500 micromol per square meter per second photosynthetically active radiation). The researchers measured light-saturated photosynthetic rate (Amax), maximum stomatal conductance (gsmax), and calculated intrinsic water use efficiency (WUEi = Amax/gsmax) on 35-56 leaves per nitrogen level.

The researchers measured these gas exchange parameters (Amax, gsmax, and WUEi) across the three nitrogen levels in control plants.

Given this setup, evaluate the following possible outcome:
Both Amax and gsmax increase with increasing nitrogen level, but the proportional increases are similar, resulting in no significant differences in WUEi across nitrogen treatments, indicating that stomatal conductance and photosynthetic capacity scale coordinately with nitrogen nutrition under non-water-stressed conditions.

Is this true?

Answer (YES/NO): NO